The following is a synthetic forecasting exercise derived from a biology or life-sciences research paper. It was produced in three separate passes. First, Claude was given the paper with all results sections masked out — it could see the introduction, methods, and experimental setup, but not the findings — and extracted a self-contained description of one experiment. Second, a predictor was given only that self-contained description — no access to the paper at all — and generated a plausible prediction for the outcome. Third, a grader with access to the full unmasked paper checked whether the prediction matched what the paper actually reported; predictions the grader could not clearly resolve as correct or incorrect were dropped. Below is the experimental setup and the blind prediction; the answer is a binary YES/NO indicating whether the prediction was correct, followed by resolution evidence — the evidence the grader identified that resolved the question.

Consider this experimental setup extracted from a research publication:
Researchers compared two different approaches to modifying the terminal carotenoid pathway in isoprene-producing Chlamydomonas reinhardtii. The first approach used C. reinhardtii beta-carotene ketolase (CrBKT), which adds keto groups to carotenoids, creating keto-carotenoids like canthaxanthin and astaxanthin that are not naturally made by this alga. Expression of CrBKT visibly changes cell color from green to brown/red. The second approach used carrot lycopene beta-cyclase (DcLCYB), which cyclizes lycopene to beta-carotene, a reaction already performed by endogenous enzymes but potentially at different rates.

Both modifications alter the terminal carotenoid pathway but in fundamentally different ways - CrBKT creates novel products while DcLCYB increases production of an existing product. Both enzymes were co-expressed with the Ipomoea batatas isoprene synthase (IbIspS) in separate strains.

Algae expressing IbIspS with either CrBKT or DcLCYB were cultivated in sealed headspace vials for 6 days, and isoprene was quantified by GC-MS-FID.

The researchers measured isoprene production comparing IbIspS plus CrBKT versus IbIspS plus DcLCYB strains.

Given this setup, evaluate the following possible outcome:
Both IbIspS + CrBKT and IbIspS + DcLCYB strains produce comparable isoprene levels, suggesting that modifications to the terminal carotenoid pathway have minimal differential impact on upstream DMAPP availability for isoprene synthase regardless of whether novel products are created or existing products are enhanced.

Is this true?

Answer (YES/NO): NO